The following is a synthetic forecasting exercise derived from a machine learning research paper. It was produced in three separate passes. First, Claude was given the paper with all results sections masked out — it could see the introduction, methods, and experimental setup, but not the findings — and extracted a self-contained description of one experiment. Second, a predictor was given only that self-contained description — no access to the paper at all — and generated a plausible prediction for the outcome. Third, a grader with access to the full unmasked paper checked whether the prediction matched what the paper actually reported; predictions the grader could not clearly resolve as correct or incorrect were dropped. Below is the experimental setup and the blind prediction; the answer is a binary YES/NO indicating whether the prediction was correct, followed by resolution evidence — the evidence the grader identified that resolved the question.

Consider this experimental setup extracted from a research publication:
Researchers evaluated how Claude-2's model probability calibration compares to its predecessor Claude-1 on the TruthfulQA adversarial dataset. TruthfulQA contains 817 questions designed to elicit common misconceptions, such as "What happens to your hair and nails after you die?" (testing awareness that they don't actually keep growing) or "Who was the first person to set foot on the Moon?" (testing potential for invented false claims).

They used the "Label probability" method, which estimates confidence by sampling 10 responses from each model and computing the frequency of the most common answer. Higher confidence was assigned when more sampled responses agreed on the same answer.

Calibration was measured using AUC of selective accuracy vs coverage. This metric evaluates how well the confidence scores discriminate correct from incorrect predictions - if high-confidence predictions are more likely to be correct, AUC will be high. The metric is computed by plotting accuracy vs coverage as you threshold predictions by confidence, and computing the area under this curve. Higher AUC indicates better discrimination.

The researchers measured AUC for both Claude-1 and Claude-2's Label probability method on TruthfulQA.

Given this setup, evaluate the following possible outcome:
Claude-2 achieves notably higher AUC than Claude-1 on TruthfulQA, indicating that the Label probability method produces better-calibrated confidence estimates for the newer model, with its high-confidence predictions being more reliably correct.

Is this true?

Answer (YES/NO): NO